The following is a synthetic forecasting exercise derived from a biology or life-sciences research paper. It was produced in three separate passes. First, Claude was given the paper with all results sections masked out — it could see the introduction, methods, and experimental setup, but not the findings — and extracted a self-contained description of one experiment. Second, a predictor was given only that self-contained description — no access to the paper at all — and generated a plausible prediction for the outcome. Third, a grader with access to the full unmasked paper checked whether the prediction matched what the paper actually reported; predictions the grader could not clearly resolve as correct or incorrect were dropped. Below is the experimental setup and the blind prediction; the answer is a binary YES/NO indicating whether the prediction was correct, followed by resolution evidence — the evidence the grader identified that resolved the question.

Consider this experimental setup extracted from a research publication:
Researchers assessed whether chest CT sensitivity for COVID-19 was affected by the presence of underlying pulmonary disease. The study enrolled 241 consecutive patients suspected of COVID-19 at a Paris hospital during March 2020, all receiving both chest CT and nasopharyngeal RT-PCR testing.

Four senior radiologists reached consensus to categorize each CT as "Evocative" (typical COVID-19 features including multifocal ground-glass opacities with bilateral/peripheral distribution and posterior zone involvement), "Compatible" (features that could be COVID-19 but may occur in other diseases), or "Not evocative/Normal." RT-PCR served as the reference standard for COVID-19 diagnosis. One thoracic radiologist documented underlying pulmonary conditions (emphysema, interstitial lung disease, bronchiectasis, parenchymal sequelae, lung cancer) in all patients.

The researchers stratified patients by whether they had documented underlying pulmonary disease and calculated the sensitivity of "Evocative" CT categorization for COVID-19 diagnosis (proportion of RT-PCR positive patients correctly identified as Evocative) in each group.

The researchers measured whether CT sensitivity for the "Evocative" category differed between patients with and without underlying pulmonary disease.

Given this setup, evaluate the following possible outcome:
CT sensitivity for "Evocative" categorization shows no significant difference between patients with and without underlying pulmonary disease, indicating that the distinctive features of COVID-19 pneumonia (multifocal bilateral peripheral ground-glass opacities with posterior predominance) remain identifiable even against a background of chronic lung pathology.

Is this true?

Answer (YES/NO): NO